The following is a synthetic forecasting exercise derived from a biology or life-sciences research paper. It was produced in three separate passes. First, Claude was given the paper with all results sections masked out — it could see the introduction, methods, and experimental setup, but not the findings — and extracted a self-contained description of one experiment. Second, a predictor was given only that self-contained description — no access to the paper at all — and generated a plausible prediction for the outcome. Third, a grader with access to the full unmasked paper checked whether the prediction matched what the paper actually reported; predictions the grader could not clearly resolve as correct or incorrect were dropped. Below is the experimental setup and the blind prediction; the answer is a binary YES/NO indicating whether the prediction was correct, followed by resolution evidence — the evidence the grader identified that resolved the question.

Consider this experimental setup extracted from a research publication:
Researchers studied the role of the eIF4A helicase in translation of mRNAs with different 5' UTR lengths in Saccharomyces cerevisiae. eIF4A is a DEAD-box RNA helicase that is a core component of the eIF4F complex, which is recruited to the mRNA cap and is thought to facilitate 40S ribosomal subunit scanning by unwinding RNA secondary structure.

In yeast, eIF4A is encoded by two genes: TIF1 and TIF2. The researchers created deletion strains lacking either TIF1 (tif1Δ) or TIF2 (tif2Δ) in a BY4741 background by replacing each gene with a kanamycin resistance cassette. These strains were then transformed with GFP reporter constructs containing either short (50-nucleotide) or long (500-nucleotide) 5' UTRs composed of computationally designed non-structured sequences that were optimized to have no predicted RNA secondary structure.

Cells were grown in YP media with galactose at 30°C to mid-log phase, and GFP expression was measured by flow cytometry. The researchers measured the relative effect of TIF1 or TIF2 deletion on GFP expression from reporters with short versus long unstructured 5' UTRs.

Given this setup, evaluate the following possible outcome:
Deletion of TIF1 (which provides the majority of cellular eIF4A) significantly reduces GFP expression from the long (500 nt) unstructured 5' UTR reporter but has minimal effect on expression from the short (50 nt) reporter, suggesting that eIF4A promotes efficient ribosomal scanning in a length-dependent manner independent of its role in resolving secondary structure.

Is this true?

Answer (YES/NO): NO